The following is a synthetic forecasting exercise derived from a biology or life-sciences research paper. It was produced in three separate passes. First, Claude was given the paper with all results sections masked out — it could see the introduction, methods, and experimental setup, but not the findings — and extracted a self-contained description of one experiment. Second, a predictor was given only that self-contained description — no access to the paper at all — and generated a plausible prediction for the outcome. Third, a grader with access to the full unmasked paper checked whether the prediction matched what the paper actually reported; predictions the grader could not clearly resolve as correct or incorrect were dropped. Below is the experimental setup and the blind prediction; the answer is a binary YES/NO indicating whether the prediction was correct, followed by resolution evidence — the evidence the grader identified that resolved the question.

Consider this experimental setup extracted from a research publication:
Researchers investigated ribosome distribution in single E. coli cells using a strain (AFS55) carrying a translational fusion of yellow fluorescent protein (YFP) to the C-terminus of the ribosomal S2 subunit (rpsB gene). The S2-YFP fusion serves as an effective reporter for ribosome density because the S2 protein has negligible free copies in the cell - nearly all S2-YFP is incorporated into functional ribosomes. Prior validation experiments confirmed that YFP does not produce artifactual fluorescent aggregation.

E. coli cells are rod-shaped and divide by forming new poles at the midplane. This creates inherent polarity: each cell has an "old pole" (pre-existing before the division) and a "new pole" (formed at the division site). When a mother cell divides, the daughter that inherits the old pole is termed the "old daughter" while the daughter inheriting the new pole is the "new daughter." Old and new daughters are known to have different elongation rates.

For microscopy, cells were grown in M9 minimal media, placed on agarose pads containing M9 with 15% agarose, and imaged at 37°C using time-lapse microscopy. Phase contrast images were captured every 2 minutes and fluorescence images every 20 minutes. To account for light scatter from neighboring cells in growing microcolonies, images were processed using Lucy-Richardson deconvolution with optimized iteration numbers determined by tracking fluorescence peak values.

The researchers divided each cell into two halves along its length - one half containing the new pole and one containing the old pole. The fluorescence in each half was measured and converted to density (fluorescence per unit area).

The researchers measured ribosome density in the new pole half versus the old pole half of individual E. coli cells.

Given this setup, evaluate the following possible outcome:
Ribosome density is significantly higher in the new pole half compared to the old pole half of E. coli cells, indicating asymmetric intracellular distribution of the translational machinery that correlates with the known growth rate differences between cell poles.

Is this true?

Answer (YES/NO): NO